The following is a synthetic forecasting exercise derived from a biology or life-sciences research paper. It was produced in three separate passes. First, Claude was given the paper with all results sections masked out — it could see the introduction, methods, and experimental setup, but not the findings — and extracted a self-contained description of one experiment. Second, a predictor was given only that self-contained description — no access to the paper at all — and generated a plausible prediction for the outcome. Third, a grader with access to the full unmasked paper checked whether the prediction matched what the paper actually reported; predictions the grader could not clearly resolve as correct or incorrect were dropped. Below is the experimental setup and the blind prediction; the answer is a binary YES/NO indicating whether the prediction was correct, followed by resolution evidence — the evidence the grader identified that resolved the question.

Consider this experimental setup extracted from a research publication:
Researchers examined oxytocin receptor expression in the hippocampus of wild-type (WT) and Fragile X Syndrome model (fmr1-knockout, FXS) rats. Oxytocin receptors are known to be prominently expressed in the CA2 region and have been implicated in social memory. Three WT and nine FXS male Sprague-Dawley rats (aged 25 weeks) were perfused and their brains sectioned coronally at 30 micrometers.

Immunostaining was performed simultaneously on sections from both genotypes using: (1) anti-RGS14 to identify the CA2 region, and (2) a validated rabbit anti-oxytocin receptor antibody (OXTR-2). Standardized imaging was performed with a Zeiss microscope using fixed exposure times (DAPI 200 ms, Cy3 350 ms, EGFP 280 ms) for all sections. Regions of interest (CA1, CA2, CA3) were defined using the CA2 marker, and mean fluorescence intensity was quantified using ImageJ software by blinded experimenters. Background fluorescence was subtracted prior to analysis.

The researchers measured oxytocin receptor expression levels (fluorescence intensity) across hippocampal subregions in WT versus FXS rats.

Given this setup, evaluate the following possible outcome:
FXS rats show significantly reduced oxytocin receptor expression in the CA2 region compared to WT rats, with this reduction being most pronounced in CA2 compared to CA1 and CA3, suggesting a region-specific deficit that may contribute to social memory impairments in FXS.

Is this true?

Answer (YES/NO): NO